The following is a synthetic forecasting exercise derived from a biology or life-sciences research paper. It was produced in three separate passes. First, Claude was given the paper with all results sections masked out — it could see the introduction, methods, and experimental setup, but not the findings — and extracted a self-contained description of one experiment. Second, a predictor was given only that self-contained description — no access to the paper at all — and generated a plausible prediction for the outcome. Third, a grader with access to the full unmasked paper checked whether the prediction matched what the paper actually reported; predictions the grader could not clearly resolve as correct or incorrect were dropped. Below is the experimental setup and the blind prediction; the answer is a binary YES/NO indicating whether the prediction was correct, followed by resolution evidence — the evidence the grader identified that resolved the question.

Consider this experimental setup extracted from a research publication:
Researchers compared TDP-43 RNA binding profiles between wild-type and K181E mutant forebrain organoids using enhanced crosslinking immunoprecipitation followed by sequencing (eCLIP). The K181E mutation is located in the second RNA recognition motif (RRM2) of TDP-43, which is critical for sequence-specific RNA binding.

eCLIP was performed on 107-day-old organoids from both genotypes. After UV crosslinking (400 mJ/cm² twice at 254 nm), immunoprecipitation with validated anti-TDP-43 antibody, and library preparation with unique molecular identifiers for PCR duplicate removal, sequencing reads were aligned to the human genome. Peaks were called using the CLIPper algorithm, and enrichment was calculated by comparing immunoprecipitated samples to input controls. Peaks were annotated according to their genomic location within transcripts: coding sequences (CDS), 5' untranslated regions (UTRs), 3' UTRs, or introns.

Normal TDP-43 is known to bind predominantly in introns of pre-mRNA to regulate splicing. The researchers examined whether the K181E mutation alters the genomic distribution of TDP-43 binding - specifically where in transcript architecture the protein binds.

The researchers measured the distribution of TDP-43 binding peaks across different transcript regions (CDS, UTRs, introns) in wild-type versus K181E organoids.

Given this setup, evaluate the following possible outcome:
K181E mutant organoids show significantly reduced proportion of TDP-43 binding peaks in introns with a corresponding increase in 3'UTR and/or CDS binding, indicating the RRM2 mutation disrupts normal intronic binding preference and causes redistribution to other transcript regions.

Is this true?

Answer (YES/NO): NO